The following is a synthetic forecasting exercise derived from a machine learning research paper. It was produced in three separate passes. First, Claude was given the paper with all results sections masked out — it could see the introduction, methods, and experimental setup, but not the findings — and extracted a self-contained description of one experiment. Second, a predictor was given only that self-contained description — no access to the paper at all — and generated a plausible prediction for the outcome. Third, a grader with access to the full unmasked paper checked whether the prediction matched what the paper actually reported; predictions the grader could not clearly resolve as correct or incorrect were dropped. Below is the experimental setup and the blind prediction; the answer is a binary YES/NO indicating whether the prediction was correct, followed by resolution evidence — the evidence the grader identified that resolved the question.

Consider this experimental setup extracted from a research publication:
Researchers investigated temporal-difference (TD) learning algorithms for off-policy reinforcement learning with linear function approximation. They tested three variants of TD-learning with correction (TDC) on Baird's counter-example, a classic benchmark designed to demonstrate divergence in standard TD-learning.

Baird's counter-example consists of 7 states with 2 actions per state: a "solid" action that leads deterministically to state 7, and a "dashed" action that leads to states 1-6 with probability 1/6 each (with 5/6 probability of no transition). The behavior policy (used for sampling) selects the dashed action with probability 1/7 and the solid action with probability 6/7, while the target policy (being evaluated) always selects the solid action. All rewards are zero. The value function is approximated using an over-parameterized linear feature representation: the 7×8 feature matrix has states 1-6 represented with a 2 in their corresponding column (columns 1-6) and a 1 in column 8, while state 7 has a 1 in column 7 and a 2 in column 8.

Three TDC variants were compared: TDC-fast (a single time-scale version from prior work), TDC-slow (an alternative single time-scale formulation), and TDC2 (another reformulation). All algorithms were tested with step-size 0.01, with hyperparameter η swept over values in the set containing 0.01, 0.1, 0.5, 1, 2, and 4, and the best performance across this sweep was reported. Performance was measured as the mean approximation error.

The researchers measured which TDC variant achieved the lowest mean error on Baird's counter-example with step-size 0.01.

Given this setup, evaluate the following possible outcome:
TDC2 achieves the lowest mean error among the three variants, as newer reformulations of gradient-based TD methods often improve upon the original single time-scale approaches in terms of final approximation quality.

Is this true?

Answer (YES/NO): NO